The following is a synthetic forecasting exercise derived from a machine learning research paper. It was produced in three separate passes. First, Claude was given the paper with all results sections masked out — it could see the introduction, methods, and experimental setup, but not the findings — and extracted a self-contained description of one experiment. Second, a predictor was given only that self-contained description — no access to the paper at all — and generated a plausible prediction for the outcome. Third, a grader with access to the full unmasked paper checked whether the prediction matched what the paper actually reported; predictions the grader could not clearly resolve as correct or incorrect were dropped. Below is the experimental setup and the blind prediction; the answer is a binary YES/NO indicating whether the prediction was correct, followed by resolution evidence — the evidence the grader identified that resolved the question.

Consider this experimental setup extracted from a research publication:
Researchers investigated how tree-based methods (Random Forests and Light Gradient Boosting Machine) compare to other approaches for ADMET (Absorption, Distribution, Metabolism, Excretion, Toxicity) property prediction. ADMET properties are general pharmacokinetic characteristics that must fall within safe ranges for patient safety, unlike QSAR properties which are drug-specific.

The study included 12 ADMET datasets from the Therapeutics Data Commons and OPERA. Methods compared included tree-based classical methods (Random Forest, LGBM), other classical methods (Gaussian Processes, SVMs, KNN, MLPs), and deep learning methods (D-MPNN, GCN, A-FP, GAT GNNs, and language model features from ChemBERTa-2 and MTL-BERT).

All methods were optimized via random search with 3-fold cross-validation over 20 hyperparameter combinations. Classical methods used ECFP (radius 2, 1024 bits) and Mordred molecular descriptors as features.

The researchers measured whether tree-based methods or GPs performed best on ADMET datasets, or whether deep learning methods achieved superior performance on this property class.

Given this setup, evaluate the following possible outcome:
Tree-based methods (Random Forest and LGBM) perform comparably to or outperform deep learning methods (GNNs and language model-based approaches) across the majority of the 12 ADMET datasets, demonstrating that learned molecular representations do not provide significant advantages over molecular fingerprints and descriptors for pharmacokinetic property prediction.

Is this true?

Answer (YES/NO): NO